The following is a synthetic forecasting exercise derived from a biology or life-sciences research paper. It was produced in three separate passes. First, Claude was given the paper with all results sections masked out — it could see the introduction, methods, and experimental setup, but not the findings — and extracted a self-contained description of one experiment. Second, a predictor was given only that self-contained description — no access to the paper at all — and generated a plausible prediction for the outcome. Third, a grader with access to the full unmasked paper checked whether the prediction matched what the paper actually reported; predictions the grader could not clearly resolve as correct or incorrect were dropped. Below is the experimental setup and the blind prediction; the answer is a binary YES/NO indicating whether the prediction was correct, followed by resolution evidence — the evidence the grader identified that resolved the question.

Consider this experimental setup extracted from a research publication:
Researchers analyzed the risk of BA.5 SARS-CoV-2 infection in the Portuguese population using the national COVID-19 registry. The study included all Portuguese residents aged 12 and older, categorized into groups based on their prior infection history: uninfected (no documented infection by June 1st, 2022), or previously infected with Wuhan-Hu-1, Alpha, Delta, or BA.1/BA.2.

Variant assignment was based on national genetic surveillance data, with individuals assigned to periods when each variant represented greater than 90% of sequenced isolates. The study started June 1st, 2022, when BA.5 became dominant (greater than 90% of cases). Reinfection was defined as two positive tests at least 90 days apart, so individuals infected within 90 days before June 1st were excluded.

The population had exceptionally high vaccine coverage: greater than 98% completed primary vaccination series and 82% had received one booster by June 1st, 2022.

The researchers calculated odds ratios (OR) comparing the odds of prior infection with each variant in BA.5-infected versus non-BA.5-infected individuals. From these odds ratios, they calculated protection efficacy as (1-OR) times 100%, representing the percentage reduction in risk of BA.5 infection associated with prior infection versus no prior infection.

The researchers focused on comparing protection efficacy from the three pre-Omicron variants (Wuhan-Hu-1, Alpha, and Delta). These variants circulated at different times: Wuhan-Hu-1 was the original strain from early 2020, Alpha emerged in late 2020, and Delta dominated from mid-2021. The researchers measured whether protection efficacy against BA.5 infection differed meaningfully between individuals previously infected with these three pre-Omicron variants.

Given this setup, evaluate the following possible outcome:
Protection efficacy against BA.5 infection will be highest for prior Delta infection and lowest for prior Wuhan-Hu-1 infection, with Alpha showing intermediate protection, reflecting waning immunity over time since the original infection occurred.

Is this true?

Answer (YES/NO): YES